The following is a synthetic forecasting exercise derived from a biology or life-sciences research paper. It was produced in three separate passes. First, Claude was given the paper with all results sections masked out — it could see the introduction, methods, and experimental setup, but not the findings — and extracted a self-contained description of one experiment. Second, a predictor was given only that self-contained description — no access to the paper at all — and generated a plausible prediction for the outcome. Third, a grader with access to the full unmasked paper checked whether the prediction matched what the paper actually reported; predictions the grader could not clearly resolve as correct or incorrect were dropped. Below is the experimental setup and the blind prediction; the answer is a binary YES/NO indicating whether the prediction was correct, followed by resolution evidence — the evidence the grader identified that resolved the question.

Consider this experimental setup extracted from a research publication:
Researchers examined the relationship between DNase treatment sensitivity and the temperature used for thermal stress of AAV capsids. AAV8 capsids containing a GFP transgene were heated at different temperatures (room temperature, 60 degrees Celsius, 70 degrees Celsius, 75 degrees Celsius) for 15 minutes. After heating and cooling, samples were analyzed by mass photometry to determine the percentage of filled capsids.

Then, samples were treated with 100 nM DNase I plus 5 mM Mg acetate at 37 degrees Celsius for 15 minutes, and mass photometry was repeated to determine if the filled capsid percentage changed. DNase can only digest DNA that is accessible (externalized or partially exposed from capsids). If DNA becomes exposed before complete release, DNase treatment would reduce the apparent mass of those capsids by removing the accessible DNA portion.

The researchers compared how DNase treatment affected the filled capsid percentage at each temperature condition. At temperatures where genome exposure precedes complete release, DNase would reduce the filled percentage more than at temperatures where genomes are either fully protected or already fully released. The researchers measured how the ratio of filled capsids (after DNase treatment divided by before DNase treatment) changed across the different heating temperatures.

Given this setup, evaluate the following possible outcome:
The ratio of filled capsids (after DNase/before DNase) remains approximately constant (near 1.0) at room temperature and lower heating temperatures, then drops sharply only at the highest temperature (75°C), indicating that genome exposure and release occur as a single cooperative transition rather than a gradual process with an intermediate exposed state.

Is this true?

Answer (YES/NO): NO